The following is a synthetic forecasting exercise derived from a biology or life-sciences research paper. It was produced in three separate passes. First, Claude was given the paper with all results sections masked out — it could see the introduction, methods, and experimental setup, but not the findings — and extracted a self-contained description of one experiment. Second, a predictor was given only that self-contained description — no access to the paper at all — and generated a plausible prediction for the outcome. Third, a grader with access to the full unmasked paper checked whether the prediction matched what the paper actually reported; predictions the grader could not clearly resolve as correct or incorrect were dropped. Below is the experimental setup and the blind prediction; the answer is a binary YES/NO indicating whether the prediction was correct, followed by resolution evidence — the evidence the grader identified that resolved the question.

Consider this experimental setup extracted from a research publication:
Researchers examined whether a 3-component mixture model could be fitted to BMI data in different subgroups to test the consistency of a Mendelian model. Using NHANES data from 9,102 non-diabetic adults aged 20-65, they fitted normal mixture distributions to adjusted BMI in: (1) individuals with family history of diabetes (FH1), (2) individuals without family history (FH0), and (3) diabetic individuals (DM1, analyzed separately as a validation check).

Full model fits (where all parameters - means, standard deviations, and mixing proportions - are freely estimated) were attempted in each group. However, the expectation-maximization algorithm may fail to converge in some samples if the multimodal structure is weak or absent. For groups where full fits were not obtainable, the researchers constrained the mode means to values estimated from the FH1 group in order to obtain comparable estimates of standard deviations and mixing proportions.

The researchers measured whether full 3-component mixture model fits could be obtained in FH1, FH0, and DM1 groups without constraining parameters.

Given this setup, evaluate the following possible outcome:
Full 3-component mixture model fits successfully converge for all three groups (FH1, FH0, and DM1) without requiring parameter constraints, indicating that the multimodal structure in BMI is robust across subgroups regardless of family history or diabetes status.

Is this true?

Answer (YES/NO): NO